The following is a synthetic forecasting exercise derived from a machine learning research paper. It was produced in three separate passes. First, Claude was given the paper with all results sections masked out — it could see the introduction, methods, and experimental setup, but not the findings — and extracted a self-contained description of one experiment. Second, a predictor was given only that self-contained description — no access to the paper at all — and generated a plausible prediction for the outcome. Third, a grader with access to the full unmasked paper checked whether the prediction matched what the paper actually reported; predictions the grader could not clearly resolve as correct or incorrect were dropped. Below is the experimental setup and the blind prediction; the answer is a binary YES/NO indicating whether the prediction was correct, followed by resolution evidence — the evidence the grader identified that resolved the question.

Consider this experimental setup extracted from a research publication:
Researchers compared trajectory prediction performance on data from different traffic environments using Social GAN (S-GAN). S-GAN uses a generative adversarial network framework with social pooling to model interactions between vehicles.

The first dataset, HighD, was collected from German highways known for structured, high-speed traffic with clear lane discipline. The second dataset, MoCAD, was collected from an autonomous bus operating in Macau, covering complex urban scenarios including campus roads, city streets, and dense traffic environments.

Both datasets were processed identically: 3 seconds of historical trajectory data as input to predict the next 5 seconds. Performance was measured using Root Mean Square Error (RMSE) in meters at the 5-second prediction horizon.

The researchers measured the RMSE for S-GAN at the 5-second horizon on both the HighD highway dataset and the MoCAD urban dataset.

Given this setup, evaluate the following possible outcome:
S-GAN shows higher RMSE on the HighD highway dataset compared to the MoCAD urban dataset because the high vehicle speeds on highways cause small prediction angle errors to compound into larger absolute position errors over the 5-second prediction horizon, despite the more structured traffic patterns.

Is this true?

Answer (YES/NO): NO